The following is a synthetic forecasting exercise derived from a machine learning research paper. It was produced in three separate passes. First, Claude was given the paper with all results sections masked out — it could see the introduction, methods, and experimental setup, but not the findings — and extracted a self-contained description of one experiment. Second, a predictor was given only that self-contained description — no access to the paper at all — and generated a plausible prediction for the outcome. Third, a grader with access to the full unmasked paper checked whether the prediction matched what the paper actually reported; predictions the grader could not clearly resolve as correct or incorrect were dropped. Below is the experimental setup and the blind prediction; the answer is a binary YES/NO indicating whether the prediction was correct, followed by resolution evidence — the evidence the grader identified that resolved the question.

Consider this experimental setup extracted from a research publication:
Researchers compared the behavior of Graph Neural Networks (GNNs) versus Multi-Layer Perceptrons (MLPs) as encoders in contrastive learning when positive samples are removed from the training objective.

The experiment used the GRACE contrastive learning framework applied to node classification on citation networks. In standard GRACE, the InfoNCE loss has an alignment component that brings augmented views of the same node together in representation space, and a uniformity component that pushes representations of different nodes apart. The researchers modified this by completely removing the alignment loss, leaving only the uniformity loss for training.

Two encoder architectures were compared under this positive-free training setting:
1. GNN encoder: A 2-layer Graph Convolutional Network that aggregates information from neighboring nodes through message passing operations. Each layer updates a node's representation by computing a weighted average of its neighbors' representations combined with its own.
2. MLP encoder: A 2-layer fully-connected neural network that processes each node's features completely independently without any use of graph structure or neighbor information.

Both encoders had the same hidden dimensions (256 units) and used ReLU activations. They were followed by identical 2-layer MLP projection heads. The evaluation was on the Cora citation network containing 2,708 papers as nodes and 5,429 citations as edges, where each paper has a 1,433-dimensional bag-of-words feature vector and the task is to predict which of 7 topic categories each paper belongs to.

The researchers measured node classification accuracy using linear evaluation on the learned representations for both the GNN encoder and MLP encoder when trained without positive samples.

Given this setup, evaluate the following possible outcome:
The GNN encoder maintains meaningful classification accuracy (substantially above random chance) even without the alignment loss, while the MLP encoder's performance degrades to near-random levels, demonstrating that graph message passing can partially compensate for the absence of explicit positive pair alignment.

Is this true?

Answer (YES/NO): NO